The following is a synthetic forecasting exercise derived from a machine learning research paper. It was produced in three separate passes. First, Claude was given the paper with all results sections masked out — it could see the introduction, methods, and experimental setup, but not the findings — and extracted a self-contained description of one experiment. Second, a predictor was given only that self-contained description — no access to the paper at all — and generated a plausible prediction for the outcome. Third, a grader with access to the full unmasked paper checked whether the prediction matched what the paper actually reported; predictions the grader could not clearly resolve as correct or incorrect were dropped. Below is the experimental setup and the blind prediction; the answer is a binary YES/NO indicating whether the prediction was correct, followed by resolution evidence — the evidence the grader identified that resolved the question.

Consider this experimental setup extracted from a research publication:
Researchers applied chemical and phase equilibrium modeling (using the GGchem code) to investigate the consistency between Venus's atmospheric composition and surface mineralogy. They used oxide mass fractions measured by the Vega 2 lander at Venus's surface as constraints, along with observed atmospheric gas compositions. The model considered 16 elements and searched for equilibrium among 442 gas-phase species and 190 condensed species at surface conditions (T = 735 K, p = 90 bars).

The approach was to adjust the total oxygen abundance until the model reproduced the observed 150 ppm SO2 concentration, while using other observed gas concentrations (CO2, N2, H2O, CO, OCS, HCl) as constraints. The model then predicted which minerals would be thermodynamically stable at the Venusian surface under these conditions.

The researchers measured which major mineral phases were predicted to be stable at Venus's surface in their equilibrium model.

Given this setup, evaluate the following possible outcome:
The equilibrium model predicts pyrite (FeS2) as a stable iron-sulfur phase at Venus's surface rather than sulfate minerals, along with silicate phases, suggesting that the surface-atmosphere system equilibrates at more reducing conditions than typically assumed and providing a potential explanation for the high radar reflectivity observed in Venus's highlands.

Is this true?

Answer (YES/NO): NO